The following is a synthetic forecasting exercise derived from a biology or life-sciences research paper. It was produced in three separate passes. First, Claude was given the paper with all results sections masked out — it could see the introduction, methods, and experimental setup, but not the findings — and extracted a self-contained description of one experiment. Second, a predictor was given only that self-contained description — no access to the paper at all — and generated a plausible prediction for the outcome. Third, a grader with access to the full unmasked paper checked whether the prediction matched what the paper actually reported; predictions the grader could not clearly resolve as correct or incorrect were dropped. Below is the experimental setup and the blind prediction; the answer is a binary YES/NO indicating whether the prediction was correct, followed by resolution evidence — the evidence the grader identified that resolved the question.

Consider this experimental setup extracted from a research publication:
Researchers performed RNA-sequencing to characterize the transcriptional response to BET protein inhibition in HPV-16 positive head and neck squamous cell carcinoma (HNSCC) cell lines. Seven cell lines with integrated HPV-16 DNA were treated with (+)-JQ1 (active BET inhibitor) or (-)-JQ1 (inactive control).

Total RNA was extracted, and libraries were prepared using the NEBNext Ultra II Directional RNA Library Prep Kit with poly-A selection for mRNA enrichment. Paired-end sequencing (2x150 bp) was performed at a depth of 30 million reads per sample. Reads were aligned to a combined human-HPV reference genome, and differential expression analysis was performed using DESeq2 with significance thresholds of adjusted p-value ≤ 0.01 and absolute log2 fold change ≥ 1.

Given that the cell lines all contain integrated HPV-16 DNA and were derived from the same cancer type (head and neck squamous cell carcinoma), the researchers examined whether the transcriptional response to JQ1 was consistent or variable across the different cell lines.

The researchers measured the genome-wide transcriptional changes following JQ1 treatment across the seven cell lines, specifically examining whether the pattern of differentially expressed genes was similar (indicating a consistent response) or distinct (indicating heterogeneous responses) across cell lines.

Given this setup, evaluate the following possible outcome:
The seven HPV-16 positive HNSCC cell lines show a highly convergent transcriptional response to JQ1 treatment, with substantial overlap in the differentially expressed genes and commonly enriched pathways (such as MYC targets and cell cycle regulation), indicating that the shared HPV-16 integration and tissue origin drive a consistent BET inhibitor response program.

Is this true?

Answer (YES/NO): NO